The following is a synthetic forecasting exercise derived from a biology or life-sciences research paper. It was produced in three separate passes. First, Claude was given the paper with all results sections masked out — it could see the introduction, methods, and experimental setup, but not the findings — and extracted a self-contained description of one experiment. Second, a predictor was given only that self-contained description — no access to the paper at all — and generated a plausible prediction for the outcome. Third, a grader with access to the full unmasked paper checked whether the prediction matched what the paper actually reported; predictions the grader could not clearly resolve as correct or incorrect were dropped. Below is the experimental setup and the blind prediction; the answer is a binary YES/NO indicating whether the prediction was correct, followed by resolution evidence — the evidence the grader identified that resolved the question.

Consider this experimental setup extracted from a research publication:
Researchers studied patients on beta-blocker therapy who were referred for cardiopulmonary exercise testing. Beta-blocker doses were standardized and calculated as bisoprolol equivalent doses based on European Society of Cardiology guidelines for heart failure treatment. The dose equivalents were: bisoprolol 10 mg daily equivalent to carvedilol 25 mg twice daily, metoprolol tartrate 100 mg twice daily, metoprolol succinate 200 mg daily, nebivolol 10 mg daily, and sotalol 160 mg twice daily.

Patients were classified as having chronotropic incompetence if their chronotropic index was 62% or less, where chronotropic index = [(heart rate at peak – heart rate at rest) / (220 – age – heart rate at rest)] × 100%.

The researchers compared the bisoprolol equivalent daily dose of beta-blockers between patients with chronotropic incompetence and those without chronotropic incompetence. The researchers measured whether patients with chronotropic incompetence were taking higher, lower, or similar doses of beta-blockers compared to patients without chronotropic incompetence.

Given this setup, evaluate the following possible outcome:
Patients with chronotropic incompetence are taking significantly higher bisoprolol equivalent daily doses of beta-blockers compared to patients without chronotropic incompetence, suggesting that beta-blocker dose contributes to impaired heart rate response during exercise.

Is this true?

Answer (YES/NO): NO